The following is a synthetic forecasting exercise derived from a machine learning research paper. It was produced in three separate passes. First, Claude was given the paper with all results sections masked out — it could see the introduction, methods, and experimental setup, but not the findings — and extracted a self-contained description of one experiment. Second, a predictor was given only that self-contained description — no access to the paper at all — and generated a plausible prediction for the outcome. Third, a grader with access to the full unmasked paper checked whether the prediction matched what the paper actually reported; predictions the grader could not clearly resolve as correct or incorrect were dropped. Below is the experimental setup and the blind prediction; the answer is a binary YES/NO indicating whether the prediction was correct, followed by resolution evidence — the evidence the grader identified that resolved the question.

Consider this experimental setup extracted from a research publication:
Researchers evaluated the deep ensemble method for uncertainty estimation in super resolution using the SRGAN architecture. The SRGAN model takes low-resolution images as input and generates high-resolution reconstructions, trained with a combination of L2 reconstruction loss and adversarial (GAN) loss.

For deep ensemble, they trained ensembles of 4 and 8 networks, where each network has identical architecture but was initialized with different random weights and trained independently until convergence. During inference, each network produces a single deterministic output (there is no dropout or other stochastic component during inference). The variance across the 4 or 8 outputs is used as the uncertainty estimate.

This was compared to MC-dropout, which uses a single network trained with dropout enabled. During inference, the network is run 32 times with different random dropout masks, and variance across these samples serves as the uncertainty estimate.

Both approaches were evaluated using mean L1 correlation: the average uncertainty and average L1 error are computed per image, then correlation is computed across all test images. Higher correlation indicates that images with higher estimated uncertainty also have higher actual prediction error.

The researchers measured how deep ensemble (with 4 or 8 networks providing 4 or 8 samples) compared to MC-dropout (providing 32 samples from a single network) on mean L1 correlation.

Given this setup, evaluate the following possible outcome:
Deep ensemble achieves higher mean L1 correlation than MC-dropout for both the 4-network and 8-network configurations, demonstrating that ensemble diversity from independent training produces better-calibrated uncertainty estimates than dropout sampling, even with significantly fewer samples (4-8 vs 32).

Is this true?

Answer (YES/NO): NO